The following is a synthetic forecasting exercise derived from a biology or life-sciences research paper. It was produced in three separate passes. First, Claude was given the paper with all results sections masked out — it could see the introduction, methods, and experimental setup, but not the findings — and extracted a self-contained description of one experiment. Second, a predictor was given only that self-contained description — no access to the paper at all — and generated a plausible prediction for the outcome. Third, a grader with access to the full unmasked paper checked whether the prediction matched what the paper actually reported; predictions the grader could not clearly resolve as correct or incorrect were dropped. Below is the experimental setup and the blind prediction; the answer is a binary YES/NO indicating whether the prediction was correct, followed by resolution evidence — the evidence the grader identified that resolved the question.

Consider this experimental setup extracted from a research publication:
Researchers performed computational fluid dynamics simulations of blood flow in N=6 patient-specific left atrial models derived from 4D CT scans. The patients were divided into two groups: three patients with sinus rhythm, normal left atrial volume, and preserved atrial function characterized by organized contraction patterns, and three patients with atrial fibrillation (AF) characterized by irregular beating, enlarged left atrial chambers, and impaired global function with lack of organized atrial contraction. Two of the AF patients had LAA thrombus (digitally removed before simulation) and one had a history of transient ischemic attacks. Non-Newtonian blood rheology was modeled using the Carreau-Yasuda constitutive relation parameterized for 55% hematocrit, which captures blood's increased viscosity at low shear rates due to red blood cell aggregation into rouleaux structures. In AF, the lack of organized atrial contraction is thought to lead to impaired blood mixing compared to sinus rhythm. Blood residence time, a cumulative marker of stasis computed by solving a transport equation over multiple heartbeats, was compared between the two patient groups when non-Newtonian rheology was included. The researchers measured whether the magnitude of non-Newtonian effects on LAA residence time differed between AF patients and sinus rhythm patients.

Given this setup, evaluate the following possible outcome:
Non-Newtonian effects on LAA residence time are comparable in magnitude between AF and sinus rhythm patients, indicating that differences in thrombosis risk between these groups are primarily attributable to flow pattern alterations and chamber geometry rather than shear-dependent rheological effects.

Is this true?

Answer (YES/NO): YES